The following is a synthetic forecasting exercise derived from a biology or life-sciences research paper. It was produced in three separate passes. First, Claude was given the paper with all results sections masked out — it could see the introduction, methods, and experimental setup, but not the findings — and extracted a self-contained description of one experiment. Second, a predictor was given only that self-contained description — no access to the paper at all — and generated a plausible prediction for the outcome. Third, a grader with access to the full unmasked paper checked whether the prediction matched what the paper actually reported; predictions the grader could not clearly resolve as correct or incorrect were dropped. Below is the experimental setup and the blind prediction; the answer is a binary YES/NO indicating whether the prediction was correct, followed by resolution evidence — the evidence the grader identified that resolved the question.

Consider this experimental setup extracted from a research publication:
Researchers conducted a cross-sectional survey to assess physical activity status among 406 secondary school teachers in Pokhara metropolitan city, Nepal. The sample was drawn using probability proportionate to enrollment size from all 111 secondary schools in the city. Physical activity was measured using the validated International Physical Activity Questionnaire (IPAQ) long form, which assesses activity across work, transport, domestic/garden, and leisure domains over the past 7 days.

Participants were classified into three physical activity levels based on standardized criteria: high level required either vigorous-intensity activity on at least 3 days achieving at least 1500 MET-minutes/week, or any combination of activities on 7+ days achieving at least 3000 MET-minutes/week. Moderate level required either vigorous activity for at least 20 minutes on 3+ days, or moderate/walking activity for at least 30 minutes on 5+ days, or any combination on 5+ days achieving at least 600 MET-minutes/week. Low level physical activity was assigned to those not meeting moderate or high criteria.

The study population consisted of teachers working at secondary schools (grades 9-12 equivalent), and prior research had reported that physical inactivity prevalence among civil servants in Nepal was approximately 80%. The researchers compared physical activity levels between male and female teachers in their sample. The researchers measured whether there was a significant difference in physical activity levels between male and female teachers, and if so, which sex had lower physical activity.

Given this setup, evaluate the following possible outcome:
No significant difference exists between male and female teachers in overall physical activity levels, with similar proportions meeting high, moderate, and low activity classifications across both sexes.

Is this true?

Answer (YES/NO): NO